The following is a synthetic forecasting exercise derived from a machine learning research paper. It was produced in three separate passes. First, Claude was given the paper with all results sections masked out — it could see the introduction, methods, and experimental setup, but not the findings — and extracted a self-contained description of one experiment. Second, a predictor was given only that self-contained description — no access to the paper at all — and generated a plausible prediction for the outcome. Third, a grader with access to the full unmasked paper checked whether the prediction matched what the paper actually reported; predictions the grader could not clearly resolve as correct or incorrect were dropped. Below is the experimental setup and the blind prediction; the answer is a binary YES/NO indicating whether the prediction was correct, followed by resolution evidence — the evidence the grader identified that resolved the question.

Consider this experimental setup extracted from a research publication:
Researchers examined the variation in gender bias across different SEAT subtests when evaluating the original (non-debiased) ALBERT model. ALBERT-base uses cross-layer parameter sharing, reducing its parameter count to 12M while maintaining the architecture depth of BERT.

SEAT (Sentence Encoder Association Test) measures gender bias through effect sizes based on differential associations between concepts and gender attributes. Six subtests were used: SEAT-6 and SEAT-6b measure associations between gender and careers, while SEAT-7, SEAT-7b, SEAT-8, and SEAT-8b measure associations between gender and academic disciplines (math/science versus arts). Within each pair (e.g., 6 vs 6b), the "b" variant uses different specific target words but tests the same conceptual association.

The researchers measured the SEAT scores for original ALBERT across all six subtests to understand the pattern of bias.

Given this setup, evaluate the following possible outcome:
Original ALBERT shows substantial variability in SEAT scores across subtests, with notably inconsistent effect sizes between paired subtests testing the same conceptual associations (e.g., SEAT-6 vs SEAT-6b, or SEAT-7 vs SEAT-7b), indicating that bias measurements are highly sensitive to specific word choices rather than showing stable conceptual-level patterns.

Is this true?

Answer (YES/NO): YES